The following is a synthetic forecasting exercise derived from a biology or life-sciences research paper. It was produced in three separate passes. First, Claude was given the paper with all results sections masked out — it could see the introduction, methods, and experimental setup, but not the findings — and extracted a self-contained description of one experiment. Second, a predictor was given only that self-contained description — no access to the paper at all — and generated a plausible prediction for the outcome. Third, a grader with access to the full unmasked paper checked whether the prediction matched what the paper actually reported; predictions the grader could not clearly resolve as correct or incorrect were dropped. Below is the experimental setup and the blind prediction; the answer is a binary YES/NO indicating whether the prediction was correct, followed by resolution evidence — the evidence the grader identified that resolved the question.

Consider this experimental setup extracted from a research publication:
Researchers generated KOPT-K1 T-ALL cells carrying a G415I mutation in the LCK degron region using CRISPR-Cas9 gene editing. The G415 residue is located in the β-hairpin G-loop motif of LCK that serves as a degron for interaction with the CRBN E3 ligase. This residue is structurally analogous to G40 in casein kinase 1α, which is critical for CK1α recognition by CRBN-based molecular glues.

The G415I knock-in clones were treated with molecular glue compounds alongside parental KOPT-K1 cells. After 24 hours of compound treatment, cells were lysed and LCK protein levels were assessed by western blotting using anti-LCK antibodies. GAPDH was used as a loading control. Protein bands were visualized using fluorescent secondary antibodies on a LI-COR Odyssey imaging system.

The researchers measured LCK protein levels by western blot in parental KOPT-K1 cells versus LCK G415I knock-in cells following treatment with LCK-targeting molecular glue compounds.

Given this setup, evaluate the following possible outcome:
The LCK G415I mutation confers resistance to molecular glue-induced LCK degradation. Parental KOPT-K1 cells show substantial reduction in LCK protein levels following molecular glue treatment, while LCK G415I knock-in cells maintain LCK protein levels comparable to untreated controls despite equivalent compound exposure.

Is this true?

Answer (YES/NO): YES